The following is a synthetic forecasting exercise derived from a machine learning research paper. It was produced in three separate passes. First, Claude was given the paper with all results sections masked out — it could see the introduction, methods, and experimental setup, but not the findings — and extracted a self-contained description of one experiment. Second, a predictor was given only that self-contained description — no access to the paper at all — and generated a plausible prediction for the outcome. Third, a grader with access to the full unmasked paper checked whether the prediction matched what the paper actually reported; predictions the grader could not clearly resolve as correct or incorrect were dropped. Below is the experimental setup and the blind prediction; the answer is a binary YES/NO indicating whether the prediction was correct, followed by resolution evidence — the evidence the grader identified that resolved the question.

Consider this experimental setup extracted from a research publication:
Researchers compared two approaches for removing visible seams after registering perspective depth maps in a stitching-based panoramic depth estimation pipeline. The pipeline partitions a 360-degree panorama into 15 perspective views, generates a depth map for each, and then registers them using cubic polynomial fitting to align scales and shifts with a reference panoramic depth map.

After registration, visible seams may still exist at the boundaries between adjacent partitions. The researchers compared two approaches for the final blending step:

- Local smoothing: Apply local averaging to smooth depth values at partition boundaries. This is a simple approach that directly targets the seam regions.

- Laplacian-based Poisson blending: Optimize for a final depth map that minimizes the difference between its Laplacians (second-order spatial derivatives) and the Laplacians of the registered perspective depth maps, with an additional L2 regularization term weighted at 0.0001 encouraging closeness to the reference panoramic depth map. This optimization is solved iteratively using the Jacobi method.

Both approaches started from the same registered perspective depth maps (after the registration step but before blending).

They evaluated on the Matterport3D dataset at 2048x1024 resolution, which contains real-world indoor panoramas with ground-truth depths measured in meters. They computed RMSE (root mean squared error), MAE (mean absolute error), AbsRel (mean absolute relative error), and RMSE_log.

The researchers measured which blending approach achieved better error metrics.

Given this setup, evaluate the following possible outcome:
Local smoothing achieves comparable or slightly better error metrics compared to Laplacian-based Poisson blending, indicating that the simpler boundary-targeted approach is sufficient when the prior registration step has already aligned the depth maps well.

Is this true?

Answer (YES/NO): NO